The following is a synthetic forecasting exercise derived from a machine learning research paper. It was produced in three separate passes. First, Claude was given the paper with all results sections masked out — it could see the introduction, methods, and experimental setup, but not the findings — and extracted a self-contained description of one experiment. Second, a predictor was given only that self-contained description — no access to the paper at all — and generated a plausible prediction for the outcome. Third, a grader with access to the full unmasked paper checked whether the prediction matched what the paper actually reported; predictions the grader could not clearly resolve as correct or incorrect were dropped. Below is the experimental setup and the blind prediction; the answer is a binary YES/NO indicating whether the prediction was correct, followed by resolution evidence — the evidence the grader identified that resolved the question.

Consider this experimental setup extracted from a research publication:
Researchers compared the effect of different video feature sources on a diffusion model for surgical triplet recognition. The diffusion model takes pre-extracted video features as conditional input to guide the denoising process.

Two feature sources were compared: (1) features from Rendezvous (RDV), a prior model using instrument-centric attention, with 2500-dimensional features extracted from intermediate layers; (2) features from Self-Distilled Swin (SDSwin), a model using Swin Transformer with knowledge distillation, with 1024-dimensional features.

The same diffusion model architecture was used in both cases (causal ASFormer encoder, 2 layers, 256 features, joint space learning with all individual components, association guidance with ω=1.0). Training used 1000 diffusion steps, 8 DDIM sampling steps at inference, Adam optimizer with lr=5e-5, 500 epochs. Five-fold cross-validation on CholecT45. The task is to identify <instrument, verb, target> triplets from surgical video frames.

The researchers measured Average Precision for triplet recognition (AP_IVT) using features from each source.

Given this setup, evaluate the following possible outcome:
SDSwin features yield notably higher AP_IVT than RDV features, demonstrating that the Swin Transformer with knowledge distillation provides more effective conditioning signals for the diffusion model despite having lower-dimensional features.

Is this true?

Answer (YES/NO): YES